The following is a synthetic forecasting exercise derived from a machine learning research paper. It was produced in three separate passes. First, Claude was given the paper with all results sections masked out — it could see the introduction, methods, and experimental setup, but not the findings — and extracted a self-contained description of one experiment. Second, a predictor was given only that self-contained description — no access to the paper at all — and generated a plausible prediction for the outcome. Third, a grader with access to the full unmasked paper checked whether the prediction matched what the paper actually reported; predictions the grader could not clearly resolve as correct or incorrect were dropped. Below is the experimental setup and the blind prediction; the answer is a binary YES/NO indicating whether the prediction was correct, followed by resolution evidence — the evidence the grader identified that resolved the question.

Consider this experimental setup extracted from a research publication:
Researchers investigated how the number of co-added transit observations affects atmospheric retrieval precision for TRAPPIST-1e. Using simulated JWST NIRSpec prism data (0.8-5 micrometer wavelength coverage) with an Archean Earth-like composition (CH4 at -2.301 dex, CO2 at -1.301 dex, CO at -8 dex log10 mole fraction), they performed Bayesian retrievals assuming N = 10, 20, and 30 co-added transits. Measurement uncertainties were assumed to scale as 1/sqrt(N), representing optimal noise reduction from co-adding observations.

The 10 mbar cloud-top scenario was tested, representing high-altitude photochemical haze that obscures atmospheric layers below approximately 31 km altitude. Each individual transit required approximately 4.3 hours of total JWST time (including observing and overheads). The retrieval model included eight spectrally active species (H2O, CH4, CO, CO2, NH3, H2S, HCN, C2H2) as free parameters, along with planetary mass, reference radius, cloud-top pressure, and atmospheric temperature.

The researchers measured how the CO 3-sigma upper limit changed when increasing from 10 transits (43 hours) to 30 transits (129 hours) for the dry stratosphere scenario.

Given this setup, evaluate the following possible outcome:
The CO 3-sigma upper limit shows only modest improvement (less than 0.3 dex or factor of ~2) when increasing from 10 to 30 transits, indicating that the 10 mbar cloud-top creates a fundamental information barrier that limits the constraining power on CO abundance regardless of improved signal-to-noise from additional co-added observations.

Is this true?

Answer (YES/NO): NO